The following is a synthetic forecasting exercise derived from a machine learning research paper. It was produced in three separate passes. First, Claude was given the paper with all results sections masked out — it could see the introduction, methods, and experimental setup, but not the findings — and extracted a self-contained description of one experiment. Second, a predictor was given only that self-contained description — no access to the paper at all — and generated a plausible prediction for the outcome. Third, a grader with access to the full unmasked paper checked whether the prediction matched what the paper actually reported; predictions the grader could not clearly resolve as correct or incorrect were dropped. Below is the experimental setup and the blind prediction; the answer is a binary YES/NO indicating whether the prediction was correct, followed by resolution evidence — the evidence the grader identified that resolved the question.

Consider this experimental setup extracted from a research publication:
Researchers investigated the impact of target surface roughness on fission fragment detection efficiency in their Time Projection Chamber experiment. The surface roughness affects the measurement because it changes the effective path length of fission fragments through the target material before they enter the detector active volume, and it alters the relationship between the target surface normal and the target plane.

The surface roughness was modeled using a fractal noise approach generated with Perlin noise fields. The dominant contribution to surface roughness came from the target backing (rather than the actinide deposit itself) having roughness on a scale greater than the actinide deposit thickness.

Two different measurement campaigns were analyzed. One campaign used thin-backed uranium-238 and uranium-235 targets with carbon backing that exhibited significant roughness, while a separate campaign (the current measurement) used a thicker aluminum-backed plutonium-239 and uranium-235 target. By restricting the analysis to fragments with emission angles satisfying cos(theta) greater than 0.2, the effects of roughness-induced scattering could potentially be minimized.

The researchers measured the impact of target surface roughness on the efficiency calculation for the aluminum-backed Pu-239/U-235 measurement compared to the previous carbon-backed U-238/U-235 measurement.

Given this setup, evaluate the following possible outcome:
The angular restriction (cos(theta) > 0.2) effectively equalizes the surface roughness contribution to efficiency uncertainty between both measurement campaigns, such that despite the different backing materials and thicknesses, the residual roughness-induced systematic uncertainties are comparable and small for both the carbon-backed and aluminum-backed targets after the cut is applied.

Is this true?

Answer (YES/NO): NO